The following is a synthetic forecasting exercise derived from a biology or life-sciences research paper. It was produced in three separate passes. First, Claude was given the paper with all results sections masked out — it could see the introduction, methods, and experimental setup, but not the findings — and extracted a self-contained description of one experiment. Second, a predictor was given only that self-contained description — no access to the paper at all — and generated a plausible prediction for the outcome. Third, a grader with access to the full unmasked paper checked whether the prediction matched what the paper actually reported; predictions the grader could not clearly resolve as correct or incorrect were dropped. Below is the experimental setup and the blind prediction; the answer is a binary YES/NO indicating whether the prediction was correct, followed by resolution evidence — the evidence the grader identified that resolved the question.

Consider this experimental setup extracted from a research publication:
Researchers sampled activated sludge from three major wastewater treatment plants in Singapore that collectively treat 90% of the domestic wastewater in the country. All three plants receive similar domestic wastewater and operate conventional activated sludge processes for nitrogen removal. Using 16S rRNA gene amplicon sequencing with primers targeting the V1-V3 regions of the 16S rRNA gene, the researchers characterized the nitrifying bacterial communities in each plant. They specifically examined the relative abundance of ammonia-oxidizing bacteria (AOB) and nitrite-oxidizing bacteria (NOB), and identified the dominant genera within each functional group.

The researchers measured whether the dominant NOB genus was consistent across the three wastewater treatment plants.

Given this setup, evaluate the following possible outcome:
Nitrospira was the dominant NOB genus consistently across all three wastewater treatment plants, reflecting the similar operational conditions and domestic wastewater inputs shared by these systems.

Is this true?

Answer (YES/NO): YES